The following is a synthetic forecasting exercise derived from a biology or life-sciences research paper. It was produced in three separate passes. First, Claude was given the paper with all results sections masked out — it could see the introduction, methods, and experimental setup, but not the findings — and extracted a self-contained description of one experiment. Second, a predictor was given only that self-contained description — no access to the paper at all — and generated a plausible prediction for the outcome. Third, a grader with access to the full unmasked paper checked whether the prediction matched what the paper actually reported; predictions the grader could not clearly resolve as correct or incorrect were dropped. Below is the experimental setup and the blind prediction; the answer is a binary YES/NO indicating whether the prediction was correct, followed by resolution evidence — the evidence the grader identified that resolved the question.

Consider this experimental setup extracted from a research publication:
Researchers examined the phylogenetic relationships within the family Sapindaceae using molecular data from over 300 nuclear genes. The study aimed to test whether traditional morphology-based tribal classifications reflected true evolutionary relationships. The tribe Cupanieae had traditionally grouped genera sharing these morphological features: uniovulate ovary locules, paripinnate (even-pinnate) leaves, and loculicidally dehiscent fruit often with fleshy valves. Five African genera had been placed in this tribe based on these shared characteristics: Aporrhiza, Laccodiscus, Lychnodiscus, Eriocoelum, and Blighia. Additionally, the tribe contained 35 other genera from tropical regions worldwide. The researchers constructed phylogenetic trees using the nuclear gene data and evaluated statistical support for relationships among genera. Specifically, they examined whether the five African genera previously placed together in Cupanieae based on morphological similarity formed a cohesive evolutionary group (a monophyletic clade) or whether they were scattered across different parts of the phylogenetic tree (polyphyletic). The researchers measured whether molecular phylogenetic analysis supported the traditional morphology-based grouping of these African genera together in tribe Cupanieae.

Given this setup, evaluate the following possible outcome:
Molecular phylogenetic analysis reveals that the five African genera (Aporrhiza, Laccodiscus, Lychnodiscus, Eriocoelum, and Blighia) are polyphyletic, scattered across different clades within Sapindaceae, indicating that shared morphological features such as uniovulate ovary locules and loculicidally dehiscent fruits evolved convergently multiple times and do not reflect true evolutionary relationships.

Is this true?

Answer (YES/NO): YES